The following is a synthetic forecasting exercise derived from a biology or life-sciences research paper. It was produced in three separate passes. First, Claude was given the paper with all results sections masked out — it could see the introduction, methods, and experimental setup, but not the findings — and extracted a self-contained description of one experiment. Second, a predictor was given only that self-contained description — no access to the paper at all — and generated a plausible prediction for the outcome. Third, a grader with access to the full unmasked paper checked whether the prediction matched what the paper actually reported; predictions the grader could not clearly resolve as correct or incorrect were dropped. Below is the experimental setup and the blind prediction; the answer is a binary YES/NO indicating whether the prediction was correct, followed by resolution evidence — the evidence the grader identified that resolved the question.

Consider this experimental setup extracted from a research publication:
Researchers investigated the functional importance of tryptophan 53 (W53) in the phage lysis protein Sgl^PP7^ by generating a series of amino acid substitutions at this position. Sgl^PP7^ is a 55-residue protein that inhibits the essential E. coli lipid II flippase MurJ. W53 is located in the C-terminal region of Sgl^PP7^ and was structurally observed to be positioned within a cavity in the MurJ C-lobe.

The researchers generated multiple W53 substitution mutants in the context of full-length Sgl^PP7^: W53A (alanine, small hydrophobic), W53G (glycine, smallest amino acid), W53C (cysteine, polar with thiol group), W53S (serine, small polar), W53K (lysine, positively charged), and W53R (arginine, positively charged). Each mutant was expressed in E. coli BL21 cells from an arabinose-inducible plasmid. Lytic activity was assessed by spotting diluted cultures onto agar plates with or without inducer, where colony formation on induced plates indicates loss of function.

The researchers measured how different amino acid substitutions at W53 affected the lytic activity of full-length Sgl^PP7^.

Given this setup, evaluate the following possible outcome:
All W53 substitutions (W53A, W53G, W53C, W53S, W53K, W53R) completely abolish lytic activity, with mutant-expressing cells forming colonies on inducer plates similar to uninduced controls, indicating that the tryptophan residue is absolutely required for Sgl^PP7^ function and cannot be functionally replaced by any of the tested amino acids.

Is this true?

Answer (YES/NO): NO